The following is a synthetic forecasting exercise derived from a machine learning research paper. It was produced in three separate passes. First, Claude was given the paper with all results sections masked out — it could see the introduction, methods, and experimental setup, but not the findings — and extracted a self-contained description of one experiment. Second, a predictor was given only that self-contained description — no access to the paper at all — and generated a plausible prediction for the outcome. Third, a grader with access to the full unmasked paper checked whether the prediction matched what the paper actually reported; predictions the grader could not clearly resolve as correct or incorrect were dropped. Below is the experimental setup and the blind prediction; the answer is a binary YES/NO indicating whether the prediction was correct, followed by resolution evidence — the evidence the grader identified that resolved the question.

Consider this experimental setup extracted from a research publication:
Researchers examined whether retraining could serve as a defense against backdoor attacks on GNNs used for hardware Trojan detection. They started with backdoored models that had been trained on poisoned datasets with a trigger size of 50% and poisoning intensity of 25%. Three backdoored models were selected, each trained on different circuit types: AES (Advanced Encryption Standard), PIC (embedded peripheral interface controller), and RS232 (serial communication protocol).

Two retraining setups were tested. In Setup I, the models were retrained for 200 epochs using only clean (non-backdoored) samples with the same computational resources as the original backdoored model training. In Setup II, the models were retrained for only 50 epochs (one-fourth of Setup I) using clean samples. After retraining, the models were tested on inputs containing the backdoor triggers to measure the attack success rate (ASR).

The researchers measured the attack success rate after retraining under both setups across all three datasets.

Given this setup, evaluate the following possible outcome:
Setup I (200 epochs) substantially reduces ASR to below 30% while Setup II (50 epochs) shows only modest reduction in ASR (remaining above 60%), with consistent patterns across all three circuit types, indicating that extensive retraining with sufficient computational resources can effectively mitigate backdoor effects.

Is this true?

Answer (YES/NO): NO